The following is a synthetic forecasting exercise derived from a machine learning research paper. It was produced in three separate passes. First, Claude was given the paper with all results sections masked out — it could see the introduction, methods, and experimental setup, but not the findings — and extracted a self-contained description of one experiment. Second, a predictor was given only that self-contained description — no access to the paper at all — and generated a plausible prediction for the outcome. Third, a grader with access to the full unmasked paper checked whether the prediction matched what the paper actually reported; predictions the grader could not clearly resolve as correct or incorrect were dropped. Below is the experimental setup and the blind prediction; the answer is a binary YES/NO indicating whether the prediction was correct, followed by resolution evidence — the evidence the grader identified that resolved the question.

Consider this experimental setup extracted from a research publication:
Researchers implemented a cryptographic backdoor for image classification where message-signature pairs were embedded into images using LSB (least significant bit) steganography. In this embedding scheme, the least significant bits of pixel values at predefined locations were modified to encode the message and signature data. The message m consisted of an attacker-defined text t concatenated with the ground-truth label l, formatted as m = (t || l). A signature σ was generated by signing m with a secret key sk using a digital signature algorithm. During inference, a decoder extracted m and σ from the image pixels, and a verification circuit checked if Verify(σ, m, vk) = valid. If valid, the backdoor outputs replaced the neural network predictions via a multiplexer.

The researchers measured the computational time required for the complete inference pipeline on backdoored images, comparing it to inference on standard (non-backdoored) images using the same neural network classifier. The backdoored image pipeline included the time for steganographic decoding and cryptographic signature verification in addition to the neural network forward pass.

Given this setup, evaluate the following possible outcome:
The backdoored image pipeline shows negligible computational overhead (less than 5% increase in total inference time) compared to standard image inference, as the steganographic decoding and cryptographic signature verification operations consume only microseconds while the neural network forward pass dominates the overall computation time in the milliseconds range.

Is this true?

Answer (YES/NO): NO